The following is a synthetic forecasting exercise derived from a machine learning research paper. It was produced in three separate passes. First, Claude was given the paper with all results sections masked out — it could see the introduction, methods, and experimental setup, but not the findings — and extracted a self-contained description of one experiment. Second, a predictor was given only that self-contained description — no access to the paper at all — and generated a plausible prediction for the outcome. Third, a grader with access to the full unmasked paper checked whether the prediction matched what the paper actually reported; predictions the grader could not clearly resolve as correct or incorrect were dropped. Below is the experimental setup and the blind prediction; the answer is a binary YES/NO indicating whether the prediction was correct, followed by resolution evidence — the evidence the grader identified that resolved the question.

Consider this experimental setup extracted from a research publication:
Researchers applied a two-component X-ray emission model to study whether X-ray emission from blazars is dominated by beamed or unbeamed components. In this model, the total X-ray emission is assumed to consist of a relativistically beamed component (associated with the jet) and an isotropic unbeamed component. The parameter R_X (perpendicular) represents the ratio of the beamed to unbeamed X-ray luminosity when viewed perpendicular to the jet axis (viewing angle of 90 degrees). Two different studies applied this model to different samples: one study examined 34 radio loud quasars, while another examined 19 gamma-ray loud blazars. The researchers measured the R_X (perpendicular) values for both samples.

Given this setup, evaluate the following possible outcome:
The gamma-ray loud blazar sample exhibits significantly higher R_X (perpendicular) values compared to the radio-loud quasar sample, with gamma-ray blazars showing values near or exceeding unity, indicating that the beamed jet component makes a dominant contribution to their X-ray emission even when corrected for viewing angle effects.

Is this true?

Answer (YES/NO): NO